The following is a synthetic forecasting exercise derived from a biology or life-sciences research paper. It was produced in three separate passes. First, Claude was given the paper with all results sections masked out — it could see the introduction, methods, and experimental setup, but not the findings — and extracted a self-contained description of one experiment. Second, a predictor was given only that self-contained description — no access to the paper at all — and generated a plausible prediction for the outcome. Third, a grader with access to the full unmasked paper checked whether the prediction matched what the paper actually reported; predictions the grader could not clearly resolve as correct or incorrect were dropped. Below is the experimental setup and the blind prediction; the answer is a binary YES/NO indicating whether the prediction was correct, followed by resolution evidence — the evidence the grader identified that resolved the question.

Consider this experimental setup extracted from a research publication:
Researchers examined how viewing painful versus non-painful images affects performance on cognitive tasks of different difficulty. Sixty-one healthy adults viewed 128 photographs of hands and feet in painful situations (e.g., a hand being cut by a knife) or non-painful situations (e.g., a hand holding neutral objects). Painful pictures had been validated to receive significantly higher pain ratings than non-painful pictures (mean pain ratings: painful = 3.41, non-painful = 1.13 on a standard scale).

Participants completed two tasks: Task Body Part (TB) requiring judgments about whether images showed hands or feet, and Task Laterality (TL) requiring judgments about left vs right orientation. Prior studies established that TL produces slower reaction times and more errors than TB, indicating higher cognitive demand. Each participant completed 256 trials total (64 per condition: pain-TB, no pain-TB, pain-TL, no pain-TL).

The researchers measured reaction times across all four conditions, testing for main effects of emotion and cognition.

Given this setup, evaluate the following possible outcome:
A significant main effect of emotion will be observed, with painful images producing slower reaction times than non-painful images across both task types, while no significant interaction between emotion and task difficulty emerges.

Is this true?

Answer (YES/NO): NO